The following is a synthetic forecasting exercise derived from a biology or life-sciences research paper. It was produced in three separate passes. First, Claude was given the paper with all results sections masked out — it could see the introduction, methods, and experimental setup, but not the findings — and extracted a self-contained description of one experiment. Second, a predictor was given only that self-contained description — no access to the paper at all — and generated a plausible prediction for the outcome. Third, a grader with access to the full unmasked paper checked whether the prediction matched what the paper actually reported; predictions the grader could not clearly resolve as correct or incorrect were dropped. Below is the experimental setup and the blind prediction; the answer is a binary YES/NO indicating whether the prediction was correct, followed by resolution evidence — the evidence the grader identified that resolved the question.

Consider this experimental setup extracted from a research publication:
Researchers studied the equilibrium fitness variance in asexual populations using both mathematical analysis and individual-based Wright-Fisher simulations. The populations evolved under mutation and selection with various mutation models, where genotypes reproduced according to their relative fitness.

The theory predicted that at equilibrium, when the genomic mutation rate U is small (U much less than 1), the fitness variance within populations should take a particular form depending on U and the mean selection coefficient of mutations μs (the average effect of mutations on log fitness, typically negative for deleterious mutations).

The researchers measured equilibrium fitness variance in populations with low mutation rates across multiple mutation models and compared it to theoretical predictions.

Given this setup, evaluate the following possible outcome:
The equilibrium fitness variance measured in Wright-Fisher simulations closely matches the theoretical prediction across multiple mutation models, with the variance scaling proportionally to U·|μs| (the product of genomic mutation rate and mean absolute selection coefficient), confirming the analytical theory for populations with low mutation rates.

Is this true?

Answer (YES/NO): YES